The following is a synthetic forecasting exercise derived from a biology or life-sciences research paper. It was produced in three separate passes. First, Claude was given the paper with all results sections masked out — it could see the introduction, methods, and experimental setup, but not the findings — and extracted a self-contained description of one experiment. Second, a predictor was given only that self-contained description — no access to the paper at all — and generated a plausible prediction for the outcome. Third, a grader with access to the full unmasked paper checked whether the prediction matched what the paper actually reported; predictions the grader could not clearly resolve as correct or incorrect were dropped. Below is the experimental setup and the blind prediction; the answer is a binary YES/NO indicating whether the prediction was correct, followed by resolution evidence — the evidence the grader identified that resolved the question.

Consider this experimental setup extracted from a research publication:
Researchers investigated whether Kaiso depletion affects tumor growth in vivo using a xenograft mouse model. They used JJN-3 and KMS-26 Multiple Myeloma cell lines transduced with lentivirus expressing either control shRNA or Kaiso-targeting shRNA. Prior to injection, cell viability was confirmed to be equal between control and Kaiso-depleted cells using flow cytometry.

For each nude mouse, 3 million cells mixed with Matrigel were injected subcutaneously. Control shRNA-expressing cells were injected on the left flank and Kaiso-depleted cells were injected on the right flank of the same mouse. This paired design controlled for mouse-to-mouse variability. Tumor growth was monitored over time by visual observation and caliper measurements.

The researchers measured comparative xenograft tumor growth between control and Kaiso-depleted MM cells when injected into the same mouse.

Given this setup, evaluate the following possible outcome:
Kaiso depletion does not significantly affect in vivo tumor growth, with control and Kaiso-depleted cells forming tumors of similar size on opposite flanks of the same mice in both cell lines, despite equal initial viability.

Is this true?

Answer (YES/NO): NO